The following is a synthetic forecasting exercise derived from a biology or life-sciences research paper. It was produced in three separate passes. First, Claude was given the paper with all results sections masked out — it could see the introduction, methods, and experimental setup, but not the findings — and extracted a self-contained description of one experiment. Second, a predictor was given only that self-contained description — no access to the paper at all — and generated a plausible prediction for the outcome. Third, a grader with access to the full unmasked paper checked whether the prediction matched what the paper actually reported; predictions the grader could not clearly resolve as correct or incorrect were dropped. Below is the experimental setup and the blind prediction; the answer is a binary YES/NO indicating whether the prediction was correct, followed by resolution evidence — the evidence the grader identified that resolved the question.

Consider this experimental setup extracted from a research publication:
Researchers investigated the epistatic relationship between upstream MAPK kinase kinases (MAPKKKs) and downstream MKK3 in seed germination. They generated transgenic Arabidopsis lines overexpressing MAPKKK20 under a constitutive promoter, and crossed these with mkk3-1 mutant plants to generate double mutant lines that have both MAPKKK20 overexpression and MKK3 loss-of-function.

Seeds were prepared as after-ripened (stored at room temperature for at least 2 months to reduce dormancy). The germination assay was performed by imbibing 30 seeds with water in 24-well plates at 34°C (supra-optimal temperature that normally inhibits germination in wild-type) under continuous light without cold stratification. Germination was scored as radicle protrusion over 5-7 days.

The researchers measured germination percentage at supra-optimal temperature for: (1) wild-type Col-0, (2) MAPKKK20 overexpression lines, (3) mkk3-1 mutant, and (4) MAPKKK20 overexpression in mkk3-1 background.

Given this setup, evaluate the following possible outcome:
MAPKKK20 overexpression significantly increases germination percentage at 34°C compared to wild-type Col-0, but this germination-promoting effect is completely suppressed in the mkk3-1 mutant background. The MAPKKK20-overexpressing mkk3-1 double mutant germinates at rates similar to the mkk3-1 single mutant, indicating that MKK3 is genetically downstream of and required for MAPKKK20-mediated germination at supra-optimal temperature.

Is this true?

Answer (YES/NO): YES